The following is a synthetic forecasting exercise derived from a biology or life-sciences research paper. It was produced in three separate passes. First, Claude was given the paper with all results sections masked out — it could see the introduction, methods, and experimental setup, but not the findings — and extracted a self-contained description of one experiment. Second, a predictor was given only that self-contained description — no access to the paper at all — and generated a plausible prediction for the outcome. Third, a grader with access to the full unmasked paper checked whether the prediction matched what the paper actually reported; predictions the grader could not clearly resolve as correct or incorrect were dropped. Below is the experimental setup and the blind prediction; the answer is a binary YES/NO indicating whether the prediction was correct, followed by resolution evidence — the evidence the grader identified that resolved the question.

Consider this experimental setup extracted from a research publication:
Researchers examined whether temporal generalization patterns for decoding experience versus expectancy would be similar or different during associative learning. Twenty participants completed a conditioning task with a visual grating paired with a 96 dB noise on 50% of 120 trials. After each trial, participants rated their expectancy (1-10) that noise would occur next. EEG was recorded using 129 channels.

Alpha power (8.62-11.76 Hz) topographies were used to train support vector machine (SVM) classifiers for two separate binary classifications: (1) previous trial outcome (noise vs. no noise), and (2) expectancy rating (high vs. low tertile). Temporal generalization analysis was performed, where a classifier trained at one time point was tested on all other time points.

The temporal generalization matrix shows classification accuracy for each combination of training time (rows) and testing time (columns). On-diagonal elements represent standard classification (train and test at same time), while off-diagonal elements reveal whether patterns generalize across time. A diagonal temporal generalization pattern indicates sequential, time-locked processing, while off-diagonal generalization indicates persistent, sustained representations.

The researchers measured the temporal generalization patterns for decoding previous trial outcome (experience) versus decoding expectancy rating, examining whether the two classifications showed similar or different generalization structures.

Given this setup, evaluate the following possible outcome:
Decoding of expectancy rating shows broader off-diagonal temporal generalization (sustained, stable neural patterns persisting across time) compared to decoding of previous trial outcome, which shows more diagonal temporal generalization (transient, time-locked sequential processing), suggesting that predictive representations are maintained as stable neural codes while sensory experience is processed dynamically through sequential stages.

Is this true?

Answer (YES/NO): YES